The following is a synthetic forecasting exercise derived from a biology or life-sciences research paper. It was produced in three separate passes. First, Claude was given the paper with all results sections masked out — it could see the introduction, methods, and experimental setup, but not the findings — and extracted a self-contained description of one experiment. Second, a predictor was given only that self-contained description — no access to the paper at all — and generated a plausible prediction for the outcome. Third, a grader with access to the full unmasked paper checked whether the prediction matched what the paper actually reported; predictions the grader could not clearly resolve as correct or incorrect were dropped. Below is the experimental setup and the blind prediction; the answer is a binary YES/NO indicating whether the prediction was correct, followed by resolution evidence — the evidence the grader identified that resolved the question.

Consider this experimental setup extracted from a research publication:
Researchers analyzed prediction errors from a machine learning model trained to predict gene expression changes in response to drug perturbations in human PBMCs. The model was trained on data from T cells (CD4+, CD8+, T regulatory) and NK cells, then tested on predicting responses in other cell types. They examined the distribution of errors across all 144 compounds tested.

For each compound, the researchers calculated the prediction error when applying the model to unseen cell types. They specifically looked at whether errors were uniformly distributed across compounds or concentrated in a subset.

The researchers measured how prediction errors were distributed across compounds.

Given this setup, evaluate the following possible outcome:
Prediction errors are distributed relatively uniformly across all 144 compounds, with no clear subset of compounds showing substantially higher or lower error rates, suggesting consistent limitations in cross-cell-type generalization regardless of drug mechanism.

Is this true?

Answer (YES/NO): NO